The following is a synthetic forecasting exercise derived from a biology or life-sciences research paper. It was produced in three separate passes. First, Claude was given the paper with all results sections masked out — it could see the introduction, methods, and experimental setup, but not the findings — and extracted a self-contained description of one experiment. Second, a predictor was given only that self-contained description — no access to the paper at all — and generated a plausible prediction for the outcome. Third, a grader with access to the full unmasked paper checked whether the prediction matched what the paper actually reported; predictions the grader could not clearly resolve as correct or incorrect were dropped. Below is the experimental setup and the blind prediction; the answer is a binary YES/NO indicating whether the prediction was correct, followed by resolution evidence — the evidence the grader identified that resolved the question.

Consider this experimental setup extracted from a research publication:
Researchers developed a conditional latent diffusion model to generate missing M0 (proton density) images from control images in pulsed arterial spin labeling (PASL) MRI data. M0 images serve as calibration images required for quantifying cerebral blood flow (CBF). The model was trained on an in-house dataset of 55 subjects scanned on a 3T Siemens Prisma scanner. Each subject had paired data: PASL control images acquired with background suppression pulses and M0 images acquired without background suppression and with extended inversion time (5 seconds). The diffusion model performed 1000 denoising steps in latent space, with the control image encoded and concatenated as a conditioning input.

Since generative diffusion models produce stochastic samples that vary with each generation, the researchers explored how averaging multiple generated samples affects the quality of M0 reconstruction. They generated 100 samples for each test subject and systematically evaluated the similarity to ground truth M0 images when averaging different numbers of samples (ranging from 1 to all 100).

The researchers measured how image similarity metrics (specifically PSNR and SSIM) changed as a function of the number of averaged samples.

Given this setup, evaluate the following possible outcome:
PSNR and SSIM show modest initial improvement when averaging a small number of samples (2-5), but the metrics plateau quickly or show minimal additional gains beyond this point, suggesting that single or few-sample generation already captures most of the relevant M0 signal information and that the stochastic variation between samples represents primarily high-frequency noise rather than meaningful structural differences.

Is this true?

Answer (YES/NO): NO